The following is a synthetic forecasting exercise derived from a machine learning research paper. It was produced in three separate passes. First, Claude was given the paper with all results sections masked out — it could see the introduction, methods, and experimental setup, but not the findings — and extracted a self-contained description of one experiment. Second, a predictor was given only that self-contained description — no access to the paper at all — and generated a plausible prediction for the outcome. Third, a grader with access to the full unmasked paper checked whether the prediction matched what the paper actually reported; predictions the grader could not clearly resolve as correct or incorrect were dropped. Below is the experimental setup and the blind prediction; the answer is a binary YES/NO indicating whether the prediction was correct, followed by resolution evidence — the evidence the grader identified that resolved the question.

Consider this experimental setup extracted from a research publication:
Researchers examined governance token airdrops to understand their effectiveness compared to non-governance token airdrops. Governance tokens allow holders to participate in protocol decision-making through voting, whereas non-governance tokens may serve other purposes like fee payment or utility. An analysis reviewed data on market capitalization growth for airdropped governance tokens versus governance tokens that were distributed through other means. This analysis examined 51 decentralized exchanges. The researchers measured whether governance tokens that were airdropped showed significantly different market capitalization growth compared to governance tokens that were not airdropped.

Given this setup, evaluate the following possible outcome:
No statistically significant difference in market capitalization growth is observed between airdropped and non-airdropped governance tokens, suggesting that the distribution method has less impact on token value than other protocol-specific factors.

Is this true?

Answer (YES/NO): YES